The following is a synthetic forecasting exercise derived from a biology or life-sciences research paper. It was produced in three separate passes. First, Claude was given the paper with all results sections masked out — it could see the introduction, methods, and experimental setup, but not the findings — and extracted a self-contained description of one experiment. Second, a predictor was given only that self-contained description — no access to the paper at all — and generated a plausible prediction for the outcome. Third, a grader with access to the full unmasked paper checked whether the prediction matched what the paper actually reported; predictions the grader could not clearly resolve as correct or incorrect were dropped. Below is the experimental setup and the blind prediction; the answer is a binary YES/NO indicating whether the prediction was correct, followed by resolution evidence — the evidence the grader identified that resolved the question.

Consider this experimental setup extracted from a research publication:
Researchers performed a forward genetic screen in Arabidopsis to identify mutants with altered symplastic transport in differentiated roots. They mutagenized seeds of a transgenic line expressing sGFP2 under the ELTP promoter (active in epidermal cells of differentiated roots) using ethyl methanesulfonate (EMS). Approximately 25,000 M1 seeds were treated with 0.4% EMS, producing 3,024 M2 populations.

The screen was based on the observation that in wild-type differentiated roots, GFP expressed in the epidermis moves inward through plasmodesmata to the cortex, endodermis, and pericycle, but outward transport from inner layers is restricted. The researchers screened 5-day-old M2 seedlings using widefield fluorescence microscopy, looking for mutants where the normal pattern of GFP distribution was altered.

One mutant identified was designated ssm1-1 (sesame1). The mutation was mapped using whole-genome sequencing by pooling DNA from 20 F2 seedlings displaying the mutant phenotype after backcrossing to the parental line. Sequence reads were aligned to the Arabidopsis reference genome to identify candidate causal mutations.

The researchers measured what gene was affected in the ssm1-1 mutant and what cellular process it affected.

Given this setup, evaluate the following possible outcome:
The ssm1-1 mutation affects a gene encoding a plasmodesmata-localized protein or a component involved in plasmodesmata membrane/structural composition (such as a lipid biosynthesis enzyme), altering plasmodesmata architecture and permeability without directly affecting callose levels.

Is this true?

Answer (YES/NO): NO